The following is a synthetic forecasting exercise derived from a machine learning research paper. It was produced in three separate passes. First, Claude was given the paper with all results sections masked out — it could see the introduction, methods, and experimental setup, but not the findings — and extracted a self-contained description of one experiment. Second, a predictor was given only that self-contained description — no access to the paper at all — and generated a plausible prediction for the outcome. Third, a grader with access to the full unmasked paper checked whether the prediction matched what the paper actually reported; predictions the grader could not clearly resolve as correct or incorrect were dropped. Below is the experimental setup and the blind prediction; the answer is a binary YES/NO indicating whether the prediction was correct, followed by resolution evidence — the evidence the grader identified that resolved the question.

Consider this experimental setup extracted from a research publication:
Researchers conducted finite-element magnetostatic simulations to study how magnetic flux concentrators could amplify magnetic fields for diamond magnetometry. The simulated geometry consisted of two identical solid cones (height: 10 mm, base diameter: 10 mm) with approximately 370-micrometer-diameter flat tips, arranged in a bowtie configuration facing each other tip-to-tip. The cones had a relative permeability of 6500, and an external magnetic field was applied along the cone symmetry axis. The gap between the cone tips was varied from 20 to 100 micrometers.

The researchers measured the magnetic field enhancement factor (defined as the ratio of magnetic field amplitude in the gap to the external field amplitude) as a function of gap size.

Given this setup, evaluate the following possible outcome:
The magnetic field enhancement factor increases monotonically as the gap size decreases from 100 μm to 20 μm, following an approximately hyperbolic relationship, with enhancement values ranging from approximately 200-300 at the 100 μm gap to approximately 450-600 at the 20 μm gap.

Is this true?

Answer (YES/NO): NO